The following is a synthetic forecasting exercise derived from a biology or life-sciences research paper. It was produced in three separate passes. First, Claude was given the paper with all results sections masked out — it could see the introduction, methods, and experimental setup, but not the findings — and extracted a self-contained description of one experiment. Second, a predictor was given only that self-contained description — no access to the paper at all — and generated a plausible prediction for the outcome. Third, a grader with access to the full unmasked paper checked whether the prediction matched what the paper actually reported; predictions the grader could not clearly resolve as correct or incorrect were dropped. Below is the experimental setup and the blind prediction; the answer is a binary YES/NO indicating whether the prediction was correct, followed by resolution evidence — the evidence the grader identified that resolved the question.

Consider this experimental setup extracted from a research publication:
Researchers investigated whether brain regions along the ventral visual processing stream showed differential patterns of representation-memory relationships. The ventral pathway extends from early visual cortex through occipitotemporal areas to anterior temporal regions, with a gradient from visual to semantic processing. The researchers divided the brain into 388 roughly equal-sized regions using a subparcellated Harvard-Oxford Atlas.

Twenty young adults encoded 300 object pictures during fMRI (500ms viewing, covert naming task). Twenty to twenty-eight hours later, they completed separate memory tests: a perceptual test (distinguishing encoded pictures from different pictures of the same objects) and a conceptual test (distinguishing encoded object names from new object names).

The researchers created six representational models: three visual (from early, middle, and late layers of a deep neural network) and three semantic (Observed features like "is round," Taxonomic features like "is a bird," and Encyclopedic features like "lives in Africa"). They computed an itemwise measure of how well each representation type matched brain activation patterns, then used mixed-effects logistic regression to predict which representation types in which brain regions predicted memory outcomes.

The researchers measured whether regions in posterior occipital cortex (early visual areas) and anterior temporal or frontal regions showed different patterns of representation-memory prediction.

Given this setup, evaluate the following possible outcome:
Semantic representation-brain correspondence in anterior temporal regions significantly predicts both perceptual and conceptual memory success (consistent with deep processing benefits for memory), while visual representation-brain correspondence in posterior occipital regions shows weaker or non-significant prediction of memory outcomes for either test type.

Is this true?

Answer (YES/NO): NO